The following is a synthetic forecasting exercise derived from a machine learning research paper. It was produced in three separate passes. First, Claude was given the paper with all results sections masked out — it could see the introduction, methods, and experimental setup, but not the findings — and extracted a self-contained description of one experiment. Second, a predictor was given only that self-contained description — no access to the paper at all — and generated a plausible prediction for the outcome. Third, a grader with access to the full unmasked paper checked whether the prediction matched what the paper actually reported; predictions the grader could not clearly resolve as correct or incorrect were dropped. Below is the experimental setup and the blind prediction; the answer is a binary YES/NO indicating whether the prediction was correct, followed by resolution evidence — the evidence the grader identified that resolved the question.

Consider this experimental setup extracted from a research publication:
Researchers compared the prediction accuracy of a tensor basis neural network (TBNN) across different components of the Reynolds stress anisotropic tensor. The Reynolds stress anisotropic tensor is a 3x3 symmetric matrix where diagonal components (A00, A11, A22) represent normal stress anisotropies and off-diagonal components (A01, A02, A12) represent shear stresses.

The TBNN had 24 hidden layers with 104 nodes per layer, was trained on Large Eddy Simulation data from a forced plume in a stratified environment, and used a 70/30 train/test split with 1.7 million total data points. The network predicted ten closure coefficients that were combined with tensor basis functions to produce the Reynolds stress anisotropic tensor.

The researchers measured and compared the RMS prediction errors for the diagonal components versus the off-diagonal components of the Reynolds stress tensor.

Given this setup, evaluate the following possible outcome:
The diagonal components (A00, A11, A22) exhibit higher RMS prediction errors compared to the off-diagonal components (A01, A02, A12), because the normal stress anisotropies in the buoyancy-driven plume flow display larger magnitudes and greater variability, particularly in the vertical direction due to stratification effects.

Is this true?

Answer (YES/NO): YES